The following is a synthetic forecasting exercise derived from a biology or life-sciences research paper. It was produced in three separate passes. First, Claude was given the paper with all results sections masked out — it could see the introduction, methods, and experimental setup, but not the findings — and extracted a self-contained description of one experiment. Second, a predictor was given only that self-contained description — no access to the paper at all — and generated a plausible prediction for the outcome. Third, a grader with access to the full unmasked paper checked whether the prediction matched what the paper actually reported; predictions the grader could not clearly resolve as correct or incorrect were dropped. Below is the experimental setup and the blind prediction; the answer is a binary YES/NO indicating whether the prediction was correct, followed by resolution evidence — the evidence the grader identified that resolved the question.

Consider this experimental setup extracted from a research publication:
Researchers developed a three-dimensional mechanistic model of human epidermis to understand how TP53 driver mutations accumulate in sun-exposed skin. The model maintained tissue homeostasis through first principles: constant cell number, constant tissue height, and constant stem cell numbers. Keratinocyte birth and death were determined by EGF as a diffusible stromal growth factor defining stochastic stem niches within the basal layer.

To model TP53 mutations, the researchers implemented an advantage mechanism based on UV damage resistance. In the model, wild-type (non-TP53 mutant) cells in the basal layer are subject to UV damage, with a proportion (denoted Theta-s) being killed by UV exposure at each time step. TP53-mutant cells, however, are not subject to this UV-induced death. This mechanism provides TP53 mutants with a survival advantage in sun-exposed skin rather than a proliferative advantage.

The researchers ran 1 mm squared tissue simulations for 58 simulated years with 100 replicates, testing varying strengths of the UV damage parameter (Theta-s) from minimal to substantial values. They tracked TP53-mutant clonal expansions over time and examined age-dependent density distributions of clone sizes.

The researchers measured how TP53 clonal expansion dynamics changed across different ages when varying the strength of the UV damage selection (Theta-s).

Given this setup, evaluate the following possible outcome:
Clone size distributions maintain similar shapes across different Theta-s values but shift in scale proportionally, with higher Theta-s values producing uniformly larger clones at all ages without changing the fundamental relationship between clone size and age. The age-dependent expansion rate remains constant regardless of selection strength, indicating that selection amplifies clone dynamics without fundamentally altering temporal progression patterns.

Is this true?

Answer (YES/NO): NO